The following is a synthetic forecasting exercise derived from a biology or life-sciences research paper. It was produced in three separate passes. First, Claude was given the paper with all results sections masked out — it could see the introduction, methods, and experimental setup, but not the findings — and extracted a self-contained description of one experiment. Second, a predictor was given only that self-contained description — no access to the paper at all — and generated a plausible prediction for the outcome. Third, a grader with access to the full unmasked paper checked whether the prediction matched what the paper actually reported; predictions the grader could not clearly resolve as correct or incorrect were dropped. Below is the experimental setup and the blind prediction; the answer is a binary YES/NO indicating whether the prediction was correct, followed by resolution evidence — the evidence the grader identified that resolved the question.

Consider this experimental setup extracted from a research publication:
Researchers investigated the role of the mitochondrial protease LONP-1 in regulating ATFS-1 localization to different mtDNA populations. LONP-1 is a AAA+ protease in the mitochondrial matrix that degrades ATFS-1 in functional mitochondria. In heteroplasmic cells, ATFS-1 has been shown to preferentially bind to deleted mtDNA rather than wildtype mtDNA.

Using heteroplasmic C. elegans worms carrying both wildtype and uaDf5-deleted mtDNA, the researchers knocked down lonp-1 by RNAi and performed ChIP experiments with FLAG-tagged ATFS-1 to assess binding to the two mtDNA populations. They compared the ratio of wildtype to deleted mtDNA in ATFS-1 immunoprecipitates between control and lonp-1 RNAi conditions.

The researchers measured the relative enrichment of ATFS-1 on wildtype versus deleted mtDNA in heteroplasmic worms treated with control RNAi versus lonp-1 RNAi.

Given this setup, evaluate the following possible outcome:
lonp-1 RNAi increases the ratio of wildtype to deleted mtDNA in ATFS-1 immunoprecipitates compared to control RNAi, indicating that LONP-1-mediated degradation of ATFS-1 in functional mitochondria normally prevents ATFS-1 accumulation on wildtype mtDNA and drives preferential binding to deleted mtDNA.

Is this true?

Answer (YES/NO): YES